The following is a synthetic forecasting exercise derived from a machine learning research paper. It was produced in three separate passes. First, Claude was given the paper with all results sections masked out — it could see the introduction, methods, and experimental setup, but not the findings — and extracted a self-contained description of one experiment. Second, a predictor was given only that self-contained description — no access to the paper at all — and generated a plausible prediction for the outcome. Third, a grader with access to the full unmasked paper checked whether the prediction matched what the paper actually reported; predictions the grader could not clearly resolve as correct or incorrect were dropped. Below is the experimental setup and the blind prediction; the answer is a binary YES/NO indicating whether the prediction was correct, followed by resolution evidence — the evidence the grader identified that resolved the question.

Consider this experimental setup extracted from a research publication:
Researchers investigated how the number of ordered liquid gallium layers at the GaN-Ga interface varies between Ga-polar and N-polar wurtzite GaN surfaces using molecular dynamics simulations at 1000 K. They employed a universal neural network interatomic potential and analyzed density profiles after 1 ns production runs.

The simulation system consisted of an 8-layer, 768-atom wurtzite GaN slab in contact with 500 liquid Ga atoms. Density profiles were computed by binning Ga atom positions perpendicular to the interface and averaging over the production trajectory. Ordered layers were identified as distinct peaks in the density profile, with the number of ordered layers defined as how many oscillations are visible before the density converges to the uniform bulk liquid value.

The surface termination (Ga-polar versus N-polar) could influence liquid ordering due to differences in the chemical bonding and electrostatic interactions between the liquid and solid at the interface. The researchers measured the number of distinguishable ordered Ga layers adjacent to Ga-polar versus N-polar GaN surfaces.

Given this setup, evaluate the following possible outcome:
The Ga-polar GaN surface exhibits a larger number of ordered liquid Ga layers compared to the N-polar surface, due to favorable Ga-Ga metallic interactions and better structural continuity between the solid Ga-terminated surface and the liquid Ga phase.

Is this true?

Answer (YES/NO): YES